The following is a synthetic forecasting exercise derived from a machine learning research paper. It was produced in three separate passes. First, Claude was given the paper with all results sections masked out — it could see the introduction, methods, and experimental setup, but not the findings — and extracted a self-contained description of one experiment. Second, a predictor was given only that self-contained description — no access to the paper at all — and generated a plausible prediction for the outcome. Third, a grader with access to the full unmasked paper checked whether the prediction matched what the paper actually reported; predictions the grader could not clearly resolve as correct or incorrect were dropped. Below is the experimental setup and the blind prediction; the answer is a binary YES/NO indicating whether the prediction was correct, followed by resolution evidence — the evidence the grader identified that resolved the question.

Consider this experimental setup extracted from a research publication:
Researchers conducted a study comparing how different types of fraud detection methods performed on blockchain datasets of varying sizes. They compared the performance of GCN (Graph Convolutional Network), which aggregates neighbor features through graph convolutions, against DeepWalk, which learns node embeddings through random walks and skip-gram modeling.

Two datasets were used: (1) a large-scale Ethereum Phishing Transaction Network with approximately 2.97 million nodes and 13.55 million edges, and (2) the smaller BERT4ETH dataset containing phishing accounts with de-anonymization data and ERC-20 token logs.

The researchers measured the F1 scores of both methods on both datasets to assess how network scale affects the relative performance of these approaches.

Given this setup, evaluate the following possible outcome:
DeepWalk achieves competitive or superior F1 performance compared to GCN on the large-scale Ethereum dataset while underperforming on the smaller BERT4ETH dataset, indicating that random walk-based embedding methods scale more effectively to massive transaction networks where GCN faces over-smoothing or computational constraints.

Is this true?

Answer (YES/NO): YES